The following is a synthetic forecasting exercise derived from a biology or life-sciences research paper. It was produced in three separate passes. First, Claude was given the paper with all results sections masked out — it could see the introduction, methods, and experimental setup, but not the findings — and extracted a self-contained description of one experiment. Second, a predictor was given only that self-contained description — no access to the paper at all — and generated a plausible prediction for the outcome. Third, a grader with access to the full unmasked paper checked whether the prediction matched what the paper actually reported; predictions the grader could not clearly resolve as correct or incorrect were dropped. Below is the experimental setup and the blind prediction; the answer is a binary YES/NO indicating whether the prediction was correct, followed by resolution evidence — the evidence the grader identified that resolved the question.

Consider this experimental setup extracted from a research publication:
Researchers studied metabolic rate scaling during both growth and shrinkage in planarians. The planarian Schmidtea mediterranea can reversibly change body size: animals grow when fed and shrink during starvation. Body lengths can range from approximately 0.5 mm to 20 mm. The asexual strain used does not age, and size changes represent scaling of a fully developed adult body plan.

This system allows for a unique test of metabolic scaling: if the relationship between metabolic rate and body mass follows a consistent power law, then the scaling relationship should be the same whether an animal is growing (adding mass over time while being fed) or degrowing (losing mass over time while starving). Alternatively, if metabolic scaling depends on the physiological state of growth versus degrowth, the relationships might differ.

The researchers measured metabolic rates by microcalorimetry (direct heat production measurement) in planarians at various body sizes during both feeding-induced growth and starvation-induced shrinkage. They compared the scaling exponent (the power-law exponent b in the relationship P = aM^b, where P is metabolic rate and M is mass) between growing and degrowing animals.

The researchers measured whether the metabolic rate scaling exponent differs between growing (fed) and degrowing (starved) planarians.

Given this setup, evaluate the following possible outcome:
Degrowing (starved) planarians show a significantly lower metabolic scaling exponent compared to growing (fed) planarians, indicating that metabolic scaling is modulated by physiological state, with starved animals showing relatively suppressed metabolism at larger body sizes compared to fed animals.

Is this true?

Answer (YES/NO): NO